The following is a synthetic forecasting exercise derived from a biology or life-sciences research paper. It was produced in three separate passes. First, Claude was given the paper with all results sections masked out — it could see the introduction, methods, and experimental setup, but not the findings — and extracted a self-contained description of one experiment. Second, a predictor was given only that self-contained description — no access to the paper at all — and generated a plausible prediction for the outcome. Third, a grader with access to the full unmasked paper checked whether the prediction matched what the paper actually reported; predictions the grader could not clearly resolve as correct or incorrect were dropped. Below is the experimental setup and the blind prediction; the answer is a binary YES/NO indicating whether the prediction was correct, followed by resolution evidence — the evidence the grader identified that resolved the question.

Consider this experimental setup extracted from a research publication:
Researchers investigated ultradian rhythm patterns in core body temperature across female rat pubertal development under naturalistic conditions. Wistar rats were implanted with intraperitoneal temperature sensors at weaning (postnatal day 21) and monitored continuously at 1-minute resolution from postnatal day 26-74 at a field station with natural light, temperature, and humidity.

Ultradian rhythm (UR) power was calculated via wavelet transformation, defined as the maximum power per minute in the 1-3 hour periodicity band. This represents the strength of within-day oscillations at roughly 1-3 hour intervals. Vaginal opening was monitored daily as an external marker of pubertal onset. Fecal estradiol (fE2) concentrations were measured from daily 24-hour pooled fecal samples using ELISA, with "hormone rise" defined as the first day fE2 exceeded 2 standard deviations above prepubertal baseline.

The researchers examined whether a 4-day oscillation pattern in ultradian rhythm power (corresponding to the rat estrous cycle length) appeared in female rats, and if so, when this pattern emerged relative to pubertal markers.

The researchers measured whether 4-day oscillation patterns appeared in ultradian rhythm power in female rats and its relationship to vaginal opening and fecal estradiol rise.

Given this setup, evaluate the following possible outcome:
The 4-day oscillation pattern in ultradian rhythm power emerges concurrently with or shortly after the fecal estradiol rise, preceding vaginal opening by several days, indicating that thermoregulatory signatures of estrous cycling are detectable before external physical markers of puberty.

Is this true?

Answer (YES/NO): NO